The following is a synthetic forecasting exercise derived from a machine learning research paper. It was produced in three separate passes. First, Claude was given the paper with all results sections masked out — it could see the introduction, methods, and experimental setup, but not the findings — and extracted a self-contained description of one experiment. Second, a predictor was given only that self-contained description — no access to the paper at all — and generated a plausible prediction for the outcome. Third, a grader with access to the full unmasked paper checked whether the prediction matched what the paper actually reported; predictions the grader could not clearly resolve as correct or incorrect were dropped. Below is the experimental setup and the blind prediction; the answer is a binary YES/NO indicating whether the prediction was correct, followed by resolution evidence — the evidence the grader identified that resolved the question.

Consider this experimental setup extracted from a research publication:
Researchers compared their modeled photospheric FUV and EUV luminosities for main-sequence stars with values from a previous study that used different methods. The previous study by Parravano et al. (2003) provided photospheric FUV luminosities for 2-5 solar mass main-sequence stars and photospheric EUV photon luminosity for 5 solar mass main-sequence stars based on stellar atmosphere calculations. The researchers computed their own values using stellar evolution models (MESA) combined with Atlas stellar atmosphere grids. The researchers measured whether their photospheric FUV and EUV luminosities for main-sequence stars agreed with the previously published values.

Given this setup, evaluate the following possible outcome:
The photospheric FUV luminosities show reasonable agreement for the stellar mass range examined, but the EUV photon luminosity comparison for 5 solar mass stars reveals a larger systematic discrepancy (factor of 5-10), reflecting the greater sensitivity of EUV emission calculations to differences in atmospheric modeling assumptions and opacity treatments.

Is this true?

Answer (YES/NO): NO